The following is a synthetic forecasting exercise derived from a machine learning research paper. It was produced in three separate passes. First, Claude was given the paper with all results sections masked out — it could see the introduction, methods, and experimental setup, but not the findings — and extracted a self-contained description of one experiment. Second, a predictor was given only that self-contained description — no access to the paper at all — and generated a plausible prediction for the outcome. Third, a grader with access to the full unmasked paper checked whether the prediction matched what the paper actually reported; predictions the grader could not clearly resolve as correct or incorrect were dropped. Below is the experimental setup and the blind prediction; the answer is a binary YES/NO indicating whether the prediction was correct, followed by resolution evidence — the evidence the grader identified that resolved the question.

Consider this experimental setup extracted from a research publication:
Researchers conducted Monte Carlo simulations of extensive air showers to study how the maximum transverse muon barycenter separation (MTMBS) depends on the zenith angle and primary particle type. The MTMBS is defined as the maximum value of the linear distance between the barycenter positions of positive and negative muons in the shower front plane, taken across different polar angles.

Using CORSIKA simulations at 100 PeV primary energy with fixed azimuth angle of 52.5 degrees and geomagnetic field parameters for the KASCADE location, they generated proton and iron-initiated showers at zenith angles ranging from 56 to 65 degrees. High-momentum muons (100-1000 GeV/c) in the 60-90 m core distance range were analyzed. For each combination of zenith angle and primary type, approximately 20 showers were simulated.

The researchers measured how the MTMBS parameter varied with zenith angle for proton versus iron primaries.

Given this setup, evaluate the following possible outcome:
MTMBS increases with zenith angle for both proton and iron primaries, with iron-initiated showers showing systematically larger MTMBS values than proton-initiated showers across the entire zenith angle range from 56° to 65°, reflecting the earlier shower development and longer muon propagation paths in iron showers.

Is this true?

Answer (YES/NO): YES